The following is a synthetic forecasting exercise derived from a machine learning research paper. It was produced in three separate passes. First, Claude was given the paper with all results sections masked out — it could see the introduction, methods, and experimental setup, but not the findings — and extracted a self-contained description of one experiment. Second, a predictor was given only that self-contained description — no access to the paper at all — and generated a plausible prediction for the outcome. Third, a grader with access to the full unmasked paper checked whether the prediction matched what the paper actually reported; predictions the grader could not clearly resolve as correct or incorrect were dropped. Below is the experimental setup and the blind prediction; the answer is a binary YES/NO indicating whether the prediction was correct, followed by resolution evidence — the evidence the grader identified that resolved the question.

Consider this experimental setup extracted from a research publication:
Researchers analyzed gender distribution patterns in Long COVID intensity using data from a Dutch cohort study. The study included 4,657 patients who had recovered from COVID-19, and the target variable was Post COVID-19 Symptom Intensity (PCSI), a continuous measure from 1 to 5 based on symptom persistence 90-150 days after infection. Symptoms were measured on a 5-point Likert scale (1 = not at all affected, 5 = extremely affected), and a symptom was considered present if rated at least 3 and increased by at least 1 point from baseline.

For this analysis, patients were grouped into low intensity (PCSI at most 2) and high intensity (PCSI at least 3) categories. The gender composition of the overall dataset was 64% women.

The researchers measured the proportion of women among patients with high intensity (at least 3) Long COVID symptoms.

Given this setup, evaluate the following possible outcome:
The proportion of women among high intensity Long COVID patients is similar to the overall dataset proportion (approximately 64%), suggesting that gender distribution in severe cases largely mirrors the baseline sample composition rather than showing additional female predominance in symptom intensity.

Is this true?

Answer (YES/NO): NO